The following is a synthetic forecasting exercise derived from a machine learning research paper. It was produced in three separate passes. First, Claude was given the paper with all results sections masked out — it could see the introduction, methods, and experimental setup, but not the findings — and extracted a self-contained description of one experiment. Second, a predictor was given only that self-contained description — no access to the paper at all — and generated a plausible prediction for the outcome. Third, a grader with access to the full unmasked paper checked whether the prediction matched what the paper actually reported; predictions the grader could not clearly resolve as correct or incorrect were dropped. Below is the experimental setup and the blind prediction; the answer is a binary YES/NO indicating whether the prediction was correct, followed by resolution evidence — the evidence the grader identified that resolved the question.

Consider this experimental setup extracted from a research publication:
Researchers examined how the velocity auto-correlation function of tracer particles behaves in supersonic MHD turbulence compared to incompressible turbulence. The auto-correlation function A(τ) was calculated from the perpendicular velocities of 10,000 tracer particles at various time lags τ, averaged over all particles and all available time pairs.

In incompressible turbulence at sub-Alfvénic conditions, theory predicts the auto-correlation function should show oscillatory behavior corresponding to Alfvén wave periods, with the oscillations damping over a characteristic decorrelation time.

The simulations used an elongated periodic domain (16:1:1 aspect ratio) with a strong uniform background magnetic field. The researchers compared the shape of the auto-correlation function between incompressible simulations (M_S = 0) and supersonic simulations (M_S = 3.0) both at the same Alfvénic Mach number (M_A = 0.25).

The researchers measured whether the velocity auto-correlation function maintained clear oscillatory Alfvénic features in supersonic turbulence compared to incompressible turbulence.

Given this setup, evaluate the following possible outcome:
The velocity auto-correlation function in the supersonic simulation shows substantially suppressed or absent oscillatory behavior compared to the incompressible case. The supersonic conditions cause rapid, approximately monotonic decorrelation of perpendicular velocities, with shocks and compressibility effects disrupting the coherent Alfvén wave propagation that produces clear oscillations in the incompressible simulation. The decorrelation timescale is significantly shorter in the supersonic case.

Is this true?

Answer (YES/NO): NO